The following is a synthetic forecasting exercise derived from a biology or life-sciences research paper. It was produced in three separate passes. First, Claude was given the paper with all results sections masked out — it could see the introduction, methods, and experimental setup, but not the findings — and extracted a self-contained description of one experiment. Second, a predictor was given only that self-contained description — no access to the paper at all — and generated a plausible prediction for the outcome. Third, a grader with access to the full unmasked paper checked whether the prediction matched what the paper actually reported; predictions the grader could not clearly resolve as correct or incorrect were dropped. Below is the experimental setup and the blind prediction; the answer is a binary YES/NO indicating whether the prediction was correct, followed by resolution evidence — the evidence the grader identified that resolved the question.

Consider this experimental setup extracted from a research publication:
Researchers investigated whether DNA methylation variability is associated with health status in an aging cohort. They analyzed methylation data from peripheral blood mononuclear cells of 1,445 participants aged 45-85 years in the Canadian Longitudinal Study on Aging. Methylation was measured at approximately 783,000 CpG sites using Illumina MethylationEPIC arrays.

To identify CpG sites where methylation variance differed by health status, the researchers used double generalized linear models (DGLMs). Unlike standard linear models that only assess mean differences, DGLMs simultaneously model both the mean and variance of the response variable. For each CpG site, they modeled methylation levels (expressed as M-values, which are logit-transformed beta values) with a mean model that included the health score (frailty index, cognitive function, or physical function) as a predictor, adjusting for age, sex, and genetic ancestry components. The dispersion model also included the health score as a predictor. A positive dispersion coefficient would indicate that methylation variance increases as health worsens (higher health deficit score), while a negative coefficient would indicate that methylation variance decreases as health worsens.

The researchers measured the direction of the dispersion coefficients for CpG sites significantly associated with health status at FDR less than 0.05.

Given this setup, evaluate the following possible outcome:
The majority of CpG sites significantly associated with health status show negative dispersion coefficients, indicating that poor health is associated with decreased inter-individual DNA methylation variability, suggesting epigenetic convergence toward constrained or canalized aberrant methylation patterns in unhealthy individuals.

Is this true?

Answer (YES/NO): NO